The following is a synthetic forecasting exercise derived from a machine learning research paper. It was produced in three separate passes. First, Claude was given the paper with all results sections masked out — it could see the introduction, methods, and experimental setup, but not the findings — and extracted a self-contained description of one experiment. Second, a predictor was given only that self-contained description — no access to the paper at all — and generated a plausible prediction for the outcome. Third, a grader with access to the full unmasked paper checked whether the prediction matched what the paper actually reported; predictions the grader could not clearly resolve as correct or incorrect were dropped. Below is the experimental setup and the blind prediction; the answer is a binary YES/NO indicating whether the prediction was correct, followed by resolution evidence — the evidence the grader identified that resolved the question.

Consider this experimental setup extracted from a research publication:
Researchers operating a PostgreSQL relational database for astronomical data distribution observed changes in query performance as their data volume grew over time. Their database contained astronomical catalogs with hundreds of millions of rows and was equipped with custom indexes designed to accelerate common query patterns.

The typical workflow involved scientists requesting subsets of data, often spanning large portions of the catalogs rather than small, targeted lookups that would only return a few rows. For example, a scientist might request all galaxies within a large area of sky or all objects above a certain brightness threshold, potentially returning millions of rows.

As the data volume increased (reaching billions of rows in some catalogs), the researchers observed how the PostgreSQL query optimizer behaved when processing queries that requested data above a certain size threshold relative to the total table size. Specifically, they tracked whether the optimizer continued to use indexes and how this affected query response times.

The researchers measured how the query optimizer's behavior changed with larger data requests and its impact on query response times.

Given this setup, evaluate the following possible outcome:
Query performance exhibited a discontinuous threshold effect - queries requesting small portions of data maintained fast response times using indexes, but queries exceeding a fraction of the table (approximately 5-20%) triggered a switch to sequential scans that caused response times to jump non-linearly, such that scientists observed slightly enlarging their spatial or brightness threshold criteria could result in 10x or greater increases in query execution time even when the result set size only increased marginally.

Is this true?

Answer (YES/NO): NO